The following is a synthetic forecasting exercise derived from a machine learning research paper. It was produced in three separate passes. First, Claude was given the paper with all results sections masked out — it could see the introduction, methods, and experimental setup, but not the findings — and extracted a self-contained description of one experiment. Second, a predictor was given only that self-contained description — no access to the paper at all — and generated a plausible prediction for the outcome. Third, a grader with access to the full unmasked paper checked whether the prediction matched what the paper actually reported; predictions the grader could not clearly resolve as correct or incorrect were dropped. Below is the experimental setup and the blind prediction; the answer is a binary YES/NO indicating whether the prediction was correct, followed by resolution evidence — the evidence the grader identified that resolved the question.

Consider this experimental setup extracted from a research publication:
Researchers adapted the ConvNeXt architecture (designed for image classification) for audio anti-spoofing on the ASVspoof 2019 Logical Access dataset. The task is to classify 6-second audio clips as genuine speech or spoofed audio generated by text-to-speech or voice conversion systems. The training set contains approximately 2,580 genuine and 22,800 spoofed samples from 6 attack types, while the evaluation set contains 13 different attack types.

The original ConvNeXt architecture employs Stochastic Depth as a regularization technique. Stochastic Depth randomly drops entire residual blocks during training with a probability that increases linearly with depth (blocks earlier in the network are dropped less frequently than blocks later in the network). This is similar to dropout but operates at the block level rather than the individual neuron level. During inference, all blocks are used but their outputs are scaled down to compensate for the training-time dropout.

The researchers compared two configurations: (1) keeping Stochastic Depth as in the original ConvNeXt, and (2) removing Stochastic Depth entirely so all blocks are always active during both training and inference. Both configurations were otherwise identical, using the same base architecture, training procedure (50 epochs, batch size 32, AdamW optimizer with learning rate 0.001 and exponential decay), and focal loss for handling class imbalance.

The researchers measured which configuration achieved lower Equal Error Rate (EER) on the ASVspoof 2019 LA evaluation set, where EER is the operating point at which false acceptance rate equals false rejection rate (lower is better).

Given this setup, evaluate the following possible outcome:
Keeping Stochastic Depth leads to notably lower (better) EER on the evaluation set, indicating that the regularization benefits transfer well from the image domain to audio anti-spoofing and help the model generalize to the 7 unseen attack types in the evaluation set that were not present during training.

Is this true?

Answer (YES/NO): NO